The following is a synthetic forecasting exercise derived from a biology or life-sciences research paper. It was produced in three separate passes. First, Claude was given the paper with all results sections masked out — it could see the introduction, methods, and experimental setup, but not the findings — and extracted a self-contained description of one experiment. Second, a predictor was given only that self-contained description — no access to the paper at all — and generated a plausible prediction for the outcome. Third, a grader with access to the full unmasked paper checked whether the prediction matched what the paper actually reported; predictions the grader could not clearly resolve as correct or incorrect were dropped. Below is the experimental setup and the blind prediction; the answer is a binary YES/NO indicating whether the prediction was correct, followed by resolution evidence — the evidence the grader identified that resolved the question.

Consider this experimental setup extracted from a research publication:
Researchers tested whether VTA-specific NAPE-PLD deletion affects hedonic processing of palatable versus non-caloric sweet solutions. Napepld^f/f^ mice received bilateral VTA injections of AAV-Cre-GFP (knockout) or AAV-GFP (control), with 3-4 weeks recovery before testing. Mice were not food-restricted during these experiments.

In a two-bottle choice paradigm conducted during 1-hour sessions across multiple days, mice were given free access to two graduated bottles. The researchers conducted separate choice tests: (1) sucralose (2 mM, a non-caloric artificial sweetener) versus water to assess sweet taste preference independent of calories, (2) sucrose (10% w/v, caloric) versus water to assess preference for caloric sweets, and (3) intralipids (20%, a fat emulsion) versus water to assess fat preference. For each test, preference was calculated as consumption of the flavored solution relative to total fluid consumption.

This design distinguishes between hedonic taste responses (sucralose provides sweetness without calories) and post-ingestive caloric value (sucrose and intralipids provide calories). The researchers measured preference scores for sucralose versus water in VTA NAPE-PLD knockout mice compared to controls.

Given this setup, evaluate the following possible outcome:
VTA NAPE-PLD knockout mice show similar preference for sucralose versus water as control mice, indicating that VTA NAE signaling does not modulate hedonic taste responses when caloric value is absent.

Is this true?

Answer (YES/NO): NO